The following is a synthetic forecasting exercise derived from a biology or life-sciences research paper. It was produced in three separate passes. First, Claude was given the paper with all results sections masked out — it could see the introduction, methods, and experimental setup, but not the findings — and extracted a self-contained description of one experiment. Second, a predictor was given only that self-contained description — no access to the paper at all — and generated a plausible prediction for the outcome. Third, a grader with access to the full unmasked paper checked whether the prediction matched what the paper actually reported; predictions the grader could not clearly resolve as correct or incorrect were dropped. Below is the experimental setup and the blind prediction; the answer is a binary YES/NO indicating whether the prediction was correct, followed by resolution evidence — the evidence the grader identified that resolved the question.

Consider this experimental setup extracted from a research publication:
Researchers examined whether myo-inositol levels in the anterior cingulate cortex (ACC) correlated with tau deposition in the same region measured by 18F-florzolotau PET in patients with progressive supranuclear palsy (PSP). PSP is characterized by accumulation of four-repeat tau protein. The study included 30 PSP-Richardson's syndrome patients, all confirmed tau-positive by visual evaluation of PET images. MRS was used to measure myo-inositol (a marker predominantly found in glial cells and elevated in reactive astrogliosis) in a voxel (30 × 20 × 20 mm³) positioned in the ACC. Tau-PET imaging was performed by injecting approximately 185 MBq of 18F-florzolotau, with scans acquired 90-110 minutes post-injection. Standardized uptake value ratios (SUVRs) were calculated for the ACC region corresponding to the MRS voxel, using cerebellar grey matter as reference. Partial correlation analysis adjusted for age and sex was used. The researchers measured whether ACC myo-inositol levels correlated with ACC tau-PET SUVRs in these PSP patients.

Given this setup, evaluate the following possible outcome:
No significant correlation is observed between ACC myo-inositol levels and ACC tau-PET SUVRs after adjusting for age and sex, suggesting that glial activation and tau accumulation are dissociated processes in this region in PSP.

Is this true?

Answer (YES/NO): YES